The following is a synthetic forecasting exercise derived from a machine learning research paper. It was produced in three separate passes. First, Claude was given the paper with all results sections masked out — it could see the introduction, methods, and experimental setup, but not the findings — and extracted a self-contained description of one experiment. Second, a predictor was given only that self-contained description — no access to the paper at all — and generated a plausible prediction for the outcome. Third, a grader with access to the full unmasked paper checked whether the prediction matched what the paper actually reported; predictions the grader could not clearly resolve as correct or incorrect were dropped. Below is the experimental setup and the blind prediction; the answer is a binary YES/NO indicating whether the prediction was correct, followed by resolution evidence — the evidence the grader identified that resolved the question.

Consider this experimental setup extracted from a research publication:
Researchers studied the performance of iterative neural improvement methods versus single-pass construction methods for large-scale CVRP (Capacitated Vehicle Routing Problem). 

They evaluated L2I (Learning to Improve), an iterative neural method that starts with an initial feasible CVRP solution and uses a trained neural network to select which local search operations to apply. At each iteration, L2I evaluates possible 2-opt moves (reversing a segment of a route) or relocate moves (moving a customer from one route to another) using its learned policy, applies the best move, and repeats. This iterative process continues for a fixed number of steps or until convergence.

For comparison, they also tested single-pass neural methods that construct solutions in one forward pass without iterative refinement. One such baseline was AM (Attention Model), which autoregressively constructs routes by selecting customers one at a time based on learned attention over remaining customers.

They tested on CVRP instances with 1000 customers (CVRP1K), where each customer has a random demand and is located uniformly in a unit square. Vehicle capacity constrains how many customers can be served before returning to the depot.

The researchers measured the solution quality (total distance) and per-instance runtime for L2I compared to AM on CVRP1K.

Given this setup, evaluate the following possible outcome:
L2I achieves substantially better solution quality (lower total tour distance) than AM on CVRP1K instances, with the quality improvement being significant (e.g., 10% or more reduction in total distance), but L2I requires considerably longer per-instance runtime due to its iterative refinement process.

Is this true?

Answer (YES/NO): NO